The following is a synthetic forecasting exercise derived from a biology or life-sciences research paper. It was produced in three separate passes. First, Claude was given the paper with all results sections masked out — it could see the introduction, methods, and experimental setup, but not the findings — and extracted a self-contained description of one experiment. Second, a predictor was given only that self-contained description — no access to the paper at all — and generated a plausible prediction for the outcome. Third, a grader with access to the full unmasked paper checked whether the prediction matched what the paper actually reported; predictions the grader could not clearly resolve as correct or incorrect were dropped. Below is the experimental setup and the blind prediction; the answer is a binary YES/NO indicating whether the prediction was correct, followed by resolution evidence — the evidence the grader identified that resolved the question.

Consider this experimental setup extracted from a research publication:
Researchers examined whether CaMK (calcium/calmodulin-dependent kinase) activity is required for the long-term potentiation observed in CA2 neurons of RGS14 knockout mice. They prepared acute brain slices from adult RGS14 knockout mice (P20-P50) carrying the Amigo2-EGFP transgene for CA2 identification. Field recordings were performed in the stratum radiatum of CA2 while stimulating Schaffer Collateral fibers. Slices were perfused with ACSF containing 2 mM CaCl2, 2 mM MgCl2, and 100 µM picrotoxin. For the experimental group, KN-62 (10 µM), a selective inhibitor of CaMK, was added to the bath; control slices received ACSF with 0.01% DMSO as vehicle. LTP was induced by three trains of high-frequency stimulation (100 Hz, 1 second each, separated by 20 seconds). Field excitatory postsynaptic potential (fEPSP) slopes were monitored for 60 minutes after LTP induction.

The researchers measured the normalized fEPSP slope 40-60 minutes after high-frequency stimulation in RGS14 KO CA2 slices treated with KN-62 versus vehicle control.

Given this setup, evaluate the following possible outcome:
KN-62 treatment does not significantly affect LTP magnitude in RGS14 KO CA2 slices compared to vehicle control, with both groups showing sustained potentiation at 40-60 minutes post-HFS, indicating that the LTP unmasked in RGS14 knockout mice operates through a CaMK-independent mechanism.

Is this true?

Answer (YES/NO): NO